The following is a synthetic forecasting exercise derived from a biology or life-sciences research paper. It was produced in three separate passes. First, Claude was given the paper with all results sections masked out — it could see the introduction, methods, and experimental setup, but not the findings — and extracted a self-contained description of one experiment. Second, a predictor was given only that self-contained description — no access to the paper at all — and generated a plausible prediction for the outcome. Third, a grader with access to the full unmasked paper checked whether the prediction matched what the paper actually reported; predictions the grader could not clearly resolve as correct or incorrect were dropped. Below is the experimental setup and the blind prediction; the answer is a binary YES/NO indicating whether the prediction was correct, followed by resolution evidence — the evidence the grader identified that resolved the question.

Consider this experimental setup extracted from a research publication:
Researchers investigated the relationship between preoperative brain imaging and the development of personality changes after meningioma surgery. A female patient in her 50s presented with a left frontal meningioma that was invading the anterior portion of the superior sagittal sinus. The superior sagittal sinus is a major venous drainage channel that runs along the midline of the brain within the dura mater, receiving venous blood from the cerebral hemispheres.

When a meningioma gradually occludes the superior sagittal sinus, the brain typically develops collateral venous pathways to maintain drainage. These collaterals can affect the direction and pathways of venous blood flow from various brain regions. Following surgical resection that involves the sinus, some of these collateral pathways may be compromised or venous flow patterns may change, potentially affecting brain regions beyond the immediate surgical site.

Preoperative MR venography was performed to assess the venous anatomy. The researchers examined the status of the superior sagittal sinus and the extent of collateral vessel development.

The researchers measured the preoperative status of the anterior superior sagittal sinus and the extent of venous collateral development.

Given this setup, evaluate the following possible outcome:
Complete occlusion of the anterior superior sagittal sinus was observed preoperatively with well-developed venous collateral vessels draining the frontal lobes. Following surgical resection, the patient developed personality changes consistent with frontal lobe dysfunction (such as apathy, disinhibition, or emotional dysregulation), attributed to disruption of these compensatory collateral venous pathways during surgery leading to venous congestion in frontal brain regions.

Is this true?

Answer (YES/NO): NO